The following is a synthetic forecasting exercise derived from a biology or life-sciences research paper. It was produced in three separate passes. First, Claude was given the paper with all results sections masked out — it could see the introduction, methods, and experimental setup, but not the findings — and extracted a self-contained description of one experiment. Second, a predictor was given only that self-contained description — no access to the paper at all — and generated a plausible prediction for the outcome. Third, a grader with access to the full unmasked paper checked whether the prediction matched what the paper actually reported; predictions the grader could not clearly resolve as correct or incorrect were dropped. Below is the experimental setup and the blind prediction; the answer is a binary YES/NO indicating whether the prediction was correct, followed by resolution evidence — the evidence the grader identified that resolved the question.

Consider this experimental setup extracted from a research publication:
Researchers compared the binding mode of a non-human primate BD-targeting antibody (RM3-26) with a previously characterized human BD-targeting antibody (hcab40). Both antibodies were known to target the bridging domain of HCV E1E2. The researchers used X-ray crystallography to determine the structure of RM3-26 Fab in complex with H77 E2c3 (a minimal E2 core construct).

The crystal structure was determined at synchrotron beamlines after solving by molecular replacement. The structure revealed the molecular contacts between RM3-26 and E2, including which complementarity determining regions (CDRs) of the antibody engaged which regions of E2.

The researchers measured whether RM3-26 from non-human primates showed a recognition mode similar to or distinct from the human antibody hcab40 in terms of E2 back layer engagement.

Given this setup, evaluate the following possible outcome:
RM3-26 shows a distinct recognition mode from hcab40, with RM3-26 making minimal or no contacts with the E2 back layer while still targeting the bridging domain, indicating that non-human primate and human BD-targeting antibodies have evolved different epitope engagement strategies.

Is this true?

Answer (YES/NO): NO